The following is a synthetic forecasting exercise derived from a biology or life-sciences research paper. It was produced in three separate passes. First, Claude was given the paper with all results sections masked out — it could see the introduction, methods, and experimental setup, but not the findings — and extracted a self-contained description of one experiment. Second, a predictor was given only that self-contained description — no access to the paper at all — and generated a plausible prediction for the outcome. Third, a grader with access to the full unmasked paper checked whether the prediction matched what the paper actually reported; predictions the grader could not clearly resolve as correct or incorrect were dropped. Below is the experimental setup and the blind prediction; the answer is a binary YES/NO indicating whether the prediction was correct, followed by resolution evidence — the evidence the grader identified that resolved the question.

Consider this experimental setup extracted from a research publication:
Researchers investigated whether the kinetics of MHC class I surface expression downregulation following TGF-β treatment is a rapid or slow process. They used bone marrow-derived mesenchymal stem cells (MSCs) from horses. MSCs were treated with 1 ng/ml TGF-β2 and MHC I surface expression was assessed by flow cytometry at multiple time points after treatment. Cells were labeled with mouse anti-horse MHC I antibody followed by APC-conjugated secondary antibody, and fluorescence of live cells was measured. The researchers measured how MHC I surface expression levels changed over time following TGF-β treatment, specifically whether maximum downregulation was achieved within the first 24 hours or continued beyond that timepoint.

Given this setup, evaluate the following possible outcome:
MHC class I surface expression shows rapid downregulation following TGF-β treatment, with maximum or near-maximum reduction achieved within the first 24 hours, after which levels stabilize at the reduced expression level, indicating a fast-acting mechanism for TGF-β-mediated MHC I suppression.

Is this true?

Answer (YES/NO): NO